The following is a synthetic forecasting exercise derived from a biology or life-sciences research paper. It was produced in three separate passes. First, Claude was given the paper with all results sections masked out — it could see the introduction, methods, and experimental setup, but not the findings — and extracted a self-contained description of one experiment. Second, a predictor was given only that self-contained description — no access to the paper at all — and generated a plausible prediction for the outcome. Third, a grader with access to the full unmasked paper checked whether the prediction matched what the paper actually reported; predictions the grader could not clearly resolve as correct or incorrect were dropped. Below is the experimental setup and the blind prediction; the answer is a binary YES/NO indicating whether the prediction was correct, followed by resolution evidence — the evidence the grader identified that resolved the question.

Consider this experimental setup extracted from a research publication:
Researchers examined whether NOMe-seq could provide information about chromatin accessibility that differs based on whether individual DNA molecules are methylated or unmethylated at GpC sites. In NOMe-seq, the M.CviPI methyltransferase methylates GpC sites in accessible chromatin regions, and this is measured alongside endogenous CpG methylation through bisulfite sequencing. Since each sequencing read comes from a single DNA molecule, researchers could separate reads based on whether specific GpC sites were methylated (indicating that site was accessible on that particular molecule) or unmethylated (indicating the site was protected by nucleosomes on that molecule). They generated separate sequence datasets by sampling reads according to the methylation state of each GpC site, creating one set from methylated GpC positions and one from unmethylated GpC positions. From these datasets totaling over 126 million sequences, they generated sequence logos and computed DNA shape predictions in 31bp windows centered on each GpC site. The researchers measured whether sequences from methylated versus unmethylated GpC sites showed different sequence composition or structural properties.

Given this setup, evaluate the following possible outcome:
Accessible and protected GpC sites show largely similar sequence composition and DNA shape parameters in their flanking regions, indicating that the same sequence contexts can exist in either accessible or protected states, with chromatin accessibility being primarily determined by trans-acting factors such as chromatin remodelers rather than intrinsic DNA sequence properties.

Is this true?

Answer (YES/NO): YES